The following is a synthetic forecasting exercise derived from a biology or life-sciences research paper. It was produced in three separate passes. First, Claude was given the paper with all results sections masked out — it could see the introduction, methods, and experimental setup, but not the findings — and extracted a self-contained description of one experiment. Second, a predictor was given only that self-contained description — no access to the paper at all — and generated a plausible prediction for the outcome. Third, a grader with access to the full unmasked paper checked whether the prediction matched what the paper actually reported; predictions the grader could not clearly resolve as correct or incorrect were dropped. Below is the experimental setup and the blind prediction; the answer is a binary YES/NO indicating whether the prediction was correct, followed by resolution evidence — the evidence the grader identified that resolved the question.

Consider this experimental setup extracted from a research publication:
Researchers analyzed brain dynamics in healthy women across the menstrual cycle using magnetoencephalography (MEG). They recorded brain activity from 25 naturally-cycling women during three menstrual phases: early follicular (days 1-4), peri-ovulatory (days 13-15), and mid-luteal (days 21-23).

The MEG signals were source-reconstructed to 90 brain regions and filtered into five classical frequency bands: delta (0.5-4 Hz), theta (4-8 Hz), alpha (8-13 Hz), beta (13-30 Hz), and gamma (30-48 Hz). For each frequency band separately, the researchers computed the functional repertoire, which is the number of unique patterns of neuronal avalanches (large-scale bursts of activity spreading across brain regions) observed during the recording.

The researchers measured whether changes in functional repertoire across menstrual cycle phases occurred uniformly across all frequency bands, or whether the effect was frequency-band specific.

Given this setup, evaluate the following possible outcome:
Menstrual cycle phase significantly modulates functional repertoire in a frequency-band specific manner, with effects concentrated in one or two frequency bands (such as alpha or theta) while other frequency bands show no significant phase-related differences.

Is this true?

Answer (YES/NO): NO